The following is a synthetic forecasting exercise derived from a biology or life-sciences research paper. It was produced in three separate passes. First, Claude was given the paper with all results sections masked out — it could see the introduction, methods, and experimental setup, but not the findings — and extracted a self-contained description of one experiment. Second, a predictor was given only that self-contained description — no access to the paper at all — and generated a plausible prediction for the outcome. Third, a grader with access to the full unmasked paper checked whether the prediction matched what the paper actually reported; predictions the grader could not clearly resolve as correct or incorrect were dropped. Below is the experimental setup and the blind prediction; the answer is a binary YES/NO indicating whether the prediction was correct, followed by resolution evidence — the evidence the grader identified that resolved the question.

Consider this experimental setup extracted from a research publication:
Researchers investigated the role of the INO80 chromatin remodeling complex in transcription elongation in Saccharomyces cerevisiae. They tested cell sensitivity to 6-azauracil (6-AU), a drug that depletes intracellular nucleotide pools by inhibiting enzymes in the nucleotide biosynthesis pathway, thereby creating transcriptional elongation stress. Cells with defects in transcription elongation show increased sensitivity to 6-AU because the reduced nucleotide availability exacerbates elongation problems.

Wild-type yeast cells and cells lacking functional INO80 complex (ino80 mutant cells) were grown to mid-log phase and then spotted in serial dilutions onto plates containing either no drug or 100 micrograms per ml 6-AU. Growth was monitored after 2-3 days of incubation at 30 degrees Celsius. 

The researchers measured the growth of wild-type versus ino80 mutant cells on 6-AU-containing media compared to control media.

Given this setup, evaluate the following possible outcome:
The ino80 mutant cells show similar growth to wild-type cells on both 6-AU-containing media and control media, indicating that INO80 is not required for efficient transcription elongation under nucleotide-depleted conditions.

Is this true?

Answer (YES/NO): NO